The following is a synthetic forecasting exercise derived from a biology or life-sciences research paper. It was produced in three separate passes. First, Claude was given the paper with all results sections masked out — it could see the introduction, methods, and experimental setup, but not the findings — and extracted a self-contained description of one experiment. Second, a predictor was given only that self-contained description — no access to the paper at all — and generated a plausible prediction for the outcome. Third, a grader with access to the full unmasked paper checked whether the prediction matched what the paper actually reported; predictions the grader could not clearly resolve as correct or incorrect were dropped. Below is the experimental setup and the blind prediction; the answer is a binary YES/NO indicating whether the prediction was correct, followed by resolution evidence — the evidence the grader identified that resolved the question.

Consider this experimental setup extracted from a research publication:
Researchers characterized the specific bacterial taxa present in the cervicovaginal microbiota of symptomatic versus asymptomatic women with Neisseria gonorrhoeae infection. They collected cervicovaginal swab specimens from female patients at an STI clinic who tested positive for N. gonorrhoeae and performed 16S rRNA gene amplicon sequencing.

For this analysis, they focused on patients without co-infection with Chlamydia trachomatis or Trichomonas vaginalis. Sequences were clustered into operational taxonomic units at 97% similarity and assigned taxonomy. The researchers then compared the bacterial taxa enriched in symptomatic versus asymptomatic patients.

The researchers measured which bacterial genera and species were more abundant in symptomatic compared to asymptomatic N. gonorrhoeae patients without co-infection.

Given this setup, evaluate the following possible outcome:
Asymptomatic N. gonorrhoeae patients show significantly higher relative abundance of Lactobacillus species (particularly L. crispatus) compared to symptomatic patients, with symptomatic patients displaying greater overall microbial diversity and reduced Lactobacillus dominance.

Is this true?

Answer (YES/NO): NO